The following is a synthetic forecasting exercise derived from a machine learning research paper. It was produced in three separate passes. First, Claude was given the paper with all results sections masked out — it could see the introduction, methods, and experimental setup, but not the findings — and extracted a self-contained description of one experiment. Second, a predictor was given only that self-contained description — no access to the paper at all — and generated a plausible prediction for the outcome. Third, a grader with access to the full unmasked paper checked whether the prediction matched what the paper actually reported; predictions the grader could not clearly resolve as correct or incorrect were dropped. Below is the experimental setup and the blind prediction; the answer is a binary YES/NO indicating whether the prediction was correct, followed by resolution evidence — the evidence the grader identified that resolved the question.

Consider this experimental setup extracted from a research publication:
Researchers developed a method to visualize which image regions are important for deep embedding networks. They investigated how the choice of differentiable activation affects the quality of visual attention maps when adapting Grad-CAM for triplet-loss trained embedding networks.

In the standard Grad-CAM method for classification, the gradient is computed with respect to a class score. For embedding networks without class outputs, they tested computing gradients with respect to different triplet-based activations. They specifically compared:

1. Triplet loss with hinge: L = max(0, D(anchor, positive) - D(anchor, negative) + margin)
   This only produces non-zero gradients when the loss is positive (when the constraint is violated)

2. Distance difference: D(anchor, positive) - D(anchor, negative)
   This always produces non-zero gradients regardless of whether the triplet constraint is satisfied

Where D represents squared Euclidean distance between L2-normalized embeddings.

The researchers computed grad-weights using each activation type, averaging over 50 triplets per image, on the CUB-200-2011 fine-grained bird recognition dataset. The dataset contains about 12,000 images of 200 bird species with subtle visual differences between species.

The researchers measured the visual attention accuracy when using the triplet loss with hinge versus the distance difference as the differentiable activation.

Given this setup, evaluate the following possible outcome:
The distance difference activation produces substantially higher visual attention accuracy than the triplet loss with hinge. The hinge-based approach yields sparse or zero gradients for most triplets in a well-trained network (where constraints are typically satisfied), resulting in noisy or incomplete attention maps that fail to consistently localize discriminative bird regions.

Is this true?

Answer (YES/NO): NO